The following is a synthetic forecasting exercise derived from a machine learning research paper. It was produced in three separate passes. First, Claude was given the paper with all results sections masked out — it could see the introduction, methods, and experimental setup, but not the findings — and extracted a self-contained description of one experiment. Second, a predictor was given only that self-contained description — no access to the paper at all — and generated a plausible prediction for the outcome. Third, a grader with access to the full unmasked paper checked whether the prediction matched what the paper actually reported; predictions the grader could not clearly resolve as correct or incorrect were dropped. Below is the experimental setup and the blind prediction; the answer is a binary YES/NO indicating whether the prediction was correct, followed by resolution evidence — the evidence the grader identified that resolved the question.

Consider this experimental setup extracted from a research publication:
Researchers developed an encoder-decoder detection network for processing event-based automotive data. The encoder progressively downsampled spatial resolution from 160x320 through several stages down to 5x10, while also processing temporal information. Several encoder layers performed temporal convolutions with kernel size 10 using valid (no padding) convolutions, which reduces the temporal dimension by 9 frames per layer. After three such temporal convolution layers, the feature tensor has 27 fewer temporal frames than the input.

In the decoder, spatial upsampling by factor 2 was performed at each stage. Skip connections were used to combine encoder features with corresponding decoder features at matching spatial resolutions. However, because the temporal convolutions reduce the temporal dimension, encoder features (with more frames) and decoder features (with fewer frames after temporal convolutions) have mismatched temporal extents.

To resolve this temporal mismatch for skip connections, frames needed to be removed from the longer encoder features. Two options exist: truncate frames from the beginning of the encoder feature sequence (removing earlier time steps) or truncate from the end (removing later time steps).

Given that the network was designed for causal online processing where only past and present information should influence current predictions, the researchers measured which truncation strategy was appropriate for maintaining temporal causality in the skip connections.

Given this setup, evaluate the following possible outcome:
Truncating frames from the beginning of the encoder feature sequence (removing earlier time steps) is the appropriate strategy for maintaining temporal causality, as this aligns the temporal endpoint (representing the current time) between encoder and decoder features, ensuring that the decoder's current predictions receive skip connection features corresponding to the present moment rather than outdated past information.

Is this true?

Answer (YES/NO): YES